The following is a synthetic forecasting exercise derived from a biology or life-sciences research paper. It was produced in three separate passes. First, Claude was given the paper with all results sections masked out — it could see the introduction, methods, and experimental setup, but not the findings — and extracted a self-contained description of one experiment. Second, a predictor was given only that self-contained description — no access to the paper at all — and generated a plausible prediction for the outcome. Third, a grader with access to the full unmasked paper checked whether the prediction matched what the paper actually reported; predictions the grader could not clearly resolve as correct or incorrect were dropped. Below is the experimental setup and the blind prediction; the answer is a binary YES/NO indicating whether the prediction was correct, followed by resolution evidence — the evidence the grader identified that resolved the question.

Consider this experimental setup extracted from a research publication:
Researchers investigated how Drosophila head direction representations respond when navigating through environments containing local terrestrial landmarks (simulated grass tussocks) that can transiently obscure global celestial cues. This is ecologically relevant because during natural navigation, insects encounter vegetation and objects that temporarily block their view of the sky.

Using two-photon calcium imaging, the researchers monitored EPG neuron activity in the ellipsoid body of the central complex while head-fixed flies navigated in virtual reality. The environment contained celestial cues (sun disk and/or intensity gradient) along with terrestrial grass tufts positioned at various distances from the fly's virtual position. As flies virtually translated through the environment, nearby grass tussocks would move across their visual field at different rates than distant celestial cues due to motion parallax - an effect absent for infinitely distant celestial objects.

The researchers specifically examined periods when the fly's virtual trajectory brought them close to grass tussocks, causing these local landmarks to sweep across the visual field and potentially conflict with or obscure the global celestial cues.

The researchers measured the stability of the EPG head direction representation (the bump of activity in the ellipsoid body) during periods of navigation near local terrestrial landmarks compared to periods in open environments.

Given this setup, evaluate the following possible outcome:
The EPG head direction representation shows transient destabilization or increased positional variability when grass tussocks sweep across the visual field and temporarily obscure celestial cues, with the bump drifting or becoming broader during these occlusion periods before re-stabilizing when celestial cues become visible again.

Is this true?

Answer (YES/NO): YES